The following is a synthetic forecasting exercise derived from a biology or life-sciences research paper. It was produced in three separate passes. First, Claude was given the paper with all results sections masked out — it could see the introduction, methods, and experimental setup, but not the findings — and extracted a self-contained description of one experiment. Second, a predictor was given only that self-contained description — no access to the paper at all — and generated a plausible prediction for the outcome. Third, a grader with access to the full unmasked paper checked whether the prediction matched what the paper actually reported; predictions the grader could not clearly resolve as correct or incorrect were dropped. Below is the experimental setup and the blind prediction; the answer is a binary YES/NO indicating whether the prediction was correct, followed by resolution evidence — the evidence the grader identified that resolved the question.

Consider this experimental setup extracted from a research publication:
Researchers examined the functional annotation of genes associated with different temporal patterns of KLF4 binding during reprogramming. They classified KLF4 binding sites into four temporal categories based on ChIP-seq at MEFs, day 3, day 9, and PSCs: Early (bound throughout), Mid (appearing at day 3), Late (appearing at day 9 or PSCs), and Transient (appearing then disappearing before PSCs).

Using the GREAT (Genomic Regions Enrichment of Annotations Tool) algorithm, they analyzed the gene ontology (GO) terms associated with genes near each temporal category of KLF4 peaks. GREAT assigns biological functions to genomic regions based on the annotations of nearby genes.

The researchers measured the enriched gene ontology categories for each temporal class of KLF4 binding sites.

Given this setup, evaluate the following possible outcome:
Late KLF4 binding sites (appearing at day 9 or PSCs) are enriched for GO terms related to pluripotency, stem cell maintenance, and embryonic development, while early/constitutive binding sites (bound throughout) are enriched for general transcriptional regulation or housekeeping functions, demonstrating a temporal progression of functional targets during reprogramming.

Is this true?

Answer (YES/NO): NO